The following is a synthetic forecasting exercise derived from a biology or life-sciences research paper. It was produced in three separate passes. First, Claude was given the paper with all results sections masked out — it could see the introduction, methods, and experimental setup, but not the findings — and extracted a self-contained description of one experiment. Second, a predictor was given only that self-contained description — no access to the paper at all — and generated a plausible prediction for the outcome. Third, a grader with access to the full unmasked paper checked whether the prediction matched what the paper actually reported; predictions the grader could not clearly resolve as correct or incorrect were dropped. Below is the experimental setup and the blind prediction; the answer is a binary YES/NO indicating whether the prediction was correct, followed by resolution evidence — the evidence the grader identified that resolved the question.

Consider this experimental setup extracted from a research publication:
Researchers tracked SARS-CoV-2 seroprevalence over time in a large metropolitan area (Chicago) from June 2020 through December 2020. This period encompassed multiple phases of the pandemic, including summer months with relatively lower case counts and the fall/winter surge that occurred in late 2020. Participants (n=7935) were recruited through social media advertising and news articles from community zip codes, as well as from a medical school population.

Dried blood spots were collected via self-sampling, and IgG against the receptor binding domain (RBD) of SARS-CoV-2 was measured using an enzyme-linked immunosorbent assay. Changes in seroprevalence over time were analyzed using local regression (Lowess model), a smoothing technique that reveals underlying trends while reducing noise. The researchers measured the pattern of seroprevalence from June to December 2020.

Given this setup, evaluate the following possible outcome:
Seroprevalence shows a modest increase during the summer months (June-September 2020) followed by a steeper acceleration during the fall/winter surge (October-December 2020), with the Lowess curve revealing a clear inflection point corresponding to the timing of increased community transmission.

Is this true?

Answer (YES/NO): NO